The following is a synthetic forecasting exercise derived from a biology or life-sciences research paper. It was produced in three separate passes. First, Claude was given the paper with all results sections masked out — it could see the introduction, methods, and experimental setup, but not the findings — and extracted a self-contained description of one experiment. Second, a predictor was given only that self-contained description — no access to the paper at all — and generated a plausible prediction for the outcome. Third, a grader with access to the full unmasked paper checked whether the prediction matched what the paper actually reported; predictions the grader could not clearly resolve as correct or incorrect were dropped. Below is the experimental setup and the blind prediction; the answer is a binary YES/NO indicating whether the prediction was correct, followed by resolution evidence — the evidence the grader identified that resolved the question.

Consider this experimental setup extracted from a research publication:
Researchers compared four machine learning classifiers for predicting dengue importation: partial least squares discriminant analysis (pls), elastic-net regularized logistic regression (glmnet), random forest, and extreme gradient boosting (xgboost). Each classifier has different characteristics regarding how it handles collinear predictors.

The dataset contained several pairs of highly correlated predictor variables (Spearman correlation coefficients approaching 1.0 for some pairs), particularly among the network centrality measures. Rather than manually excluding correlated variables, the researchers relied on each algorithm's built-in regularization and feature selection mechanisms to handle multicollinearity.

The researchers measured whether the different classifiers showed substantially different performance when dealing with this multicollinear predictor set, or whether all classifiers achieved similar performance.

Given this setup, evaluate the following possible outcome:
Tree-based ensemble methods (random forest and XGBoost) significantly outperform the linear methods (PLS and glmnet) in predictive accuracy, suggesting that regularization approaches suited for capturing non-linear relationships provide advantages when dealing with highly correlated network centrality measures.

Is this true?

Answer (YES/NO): YES